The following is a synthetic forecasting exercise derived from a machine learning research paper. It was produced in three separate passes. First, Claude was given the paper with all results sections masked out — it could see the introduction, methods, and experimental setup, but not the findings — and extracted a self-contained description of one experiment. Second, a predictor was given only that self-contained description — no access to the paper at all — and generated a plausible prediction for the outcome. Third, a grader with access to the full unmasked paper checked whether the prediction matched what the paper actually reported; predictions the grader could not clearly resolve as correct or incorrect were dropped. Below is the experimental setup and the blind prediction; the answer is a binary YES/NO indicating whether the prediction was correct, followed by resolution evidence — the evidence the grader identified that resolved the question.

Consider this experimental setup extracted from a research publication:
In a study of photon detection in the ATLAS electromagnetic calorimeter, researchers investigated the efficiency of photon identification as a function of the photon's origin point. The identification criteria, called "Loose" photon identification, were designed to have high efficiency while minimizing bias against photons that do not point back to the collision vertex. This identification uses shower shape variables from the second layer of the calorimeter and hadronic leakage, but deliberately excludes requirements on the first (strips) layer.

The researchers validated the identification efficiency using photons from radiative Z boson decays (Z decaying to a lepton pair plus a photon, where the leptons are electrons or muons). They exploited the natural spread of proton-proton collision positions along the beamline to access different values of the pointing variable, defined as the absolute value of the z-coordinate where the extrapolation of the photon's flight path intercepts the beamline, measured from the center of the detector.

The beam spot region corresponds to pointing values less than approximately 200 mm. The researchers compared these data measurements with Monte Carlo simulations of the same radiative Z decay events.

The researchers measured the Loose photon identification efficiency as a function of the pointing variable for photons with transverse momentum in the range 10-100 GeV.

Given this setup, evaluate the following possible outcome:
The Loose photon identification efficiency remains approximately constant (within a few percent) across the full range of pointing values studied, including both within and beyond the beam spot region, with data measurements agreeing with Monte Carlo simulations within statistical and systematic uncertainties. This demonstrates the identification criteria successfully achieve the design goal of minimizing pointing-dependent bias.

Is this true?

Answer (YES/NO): NO